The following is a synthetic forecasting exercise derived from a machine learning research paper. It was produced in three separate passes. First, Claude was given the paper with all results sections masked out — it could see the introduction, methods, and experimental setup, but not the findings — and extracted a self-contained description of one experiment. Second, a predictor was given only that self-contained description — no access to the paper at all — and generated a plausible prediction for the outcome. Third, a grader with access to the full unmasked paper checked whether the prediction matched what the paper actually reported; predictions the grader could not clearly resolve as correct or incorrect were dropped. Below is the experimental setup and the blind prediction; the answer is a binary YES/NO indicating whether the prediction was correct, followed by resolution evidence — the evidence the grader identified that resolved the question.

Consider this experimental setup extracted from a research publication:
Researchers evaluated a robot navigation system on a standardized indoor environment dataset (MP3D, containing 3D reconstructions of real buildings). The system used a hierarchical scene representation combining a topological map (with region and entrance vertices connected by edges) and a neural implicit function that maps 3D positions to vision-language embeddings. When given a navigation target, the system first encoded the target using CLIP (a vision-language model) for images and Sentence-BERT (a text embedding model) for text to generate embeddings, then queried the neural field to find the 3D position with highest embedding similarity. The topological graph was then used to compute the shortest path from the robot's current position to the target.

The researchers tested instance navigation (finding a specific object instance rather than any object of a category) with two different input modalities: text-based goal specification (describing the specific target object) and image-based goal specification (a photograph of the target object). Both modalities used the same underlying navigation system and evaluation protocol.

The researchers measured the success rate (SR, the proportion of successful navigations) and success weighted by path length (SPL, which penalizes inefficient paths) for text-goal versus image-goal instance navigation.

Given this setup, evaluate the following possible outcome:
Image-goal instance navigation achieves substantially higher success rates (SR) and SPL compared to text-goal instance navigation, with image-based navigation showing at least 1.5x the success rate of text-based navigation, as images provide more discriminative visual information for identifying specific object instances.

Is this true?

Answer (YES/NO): NO